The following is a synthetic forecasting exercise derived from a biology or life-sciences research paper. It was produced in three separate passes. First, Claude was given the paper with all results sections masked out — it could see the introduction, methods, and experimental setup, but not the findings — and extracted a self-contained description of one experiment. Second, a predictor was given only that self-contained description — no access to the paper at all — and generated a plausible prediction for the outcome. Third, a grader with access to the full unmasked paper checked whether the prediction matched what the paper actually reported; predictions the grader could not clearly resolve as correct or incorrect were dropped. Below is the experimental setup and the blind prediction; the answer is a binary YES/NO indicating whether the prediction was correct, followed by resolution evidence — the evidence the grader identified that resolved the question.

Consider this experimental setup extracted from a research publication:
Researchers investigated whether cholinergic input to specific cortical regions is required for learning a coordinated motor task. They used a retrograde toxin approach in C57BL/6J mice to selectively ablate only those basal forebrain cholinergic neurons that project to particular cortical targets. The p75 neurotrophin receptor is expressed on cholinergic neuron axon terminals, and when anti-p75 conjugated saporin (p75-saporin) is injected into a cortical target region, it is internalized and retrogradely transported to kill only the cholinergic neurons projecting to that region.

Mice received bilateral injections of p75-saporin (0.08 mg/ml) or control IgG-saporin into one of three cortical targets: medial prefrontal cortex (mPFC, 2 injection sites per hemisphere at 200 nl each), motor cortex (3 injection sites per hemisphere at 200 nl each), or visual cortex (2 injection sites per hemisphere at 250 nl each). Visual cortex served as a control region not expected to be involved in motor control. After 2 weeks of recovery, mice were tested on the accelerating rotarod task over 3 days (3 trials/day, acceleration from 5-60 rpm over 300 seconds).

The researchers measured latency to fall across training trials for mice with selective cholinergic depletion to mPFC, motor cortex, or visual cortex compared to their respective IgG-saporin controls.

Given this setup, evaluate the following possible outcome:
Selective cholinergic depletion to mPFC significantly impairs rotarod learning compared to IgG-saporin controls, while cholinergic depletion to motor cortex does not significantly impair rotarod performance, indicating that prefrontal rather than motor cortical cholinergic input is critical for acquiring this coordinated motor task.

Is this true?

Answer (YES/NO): NO